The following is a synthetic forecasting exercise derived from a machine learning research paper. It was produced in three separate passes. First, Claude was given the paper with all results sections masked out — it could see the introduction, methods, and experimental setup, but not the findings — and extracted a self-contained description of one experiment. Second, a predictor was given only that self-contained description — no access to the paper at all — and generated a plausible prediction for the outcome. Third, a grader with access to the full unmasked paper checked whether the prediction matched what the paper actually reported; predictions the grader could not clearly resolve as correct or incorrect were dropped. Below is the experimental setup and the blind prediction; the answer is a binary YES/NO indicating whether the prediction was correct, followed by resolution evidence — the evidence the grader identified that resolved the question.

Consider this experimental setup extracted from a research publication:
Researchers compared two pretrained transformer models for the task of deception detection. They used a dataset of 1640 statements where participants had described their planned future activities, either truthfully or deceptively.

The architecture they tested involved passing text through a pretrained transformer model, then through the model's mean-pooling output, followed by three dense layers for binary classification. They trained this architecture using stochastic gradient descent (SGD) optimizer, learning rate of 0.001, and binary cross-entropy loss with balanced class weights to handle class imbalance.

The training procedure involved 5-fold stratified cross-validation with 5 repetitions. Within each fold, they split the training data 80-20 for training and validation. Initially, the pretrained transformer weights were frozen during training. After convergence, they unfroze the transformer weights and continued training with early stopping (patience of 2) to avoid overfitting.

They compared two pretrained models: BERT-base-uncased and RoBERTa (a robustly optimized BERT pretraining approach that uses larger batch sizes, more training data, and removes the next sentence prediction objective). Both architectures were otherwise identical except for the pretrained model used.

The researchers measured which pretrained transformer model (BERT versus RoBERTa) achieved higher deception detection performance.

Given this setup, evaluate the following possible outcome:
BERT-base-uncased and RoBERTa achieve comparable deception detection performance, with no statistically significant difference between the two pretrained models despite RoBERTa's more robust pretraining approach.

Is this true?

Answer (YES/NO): NO